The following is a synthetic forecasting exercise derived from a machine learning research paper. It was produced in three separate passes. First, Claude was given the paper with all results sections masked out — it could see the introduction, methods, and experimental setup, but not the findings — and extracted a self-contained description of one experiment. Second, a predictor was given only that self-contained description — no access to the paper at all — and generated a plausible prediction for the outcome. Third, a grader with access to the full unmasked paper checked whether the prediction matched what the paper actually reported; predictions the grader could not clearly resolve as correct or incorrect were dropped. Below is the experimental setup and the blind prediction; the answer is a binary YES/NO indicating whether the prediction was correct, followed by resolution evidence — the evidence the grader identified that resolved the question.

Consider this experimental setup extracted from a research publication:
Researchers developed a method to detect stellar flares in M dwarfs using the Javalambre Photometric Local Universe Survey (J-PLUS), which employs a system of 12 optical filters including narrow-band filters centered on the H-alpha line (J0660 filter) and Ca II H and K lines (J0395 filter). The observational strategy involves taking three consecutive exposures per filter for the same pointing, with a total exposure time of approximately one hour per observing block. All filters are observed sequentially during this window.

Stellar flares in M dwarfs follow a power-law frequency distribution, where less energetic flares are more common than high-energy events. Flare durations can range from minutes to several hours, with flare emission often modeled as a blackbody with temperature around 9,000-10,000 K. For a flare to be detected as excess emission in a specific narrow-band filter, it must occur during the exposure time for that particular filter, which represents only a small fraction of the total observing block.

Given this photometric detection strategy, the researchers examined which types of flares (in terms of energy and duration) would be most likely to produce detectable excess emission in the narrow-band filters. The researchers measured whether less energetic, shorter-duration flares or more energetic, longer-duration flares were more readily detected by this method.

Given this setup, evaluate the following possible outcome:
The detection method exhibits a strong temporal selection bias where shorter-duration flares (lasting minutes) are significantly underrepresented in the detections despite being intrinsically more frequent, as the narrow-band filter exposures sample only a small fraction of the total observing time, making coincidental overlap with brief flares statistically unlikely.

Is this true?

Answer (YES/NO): NO